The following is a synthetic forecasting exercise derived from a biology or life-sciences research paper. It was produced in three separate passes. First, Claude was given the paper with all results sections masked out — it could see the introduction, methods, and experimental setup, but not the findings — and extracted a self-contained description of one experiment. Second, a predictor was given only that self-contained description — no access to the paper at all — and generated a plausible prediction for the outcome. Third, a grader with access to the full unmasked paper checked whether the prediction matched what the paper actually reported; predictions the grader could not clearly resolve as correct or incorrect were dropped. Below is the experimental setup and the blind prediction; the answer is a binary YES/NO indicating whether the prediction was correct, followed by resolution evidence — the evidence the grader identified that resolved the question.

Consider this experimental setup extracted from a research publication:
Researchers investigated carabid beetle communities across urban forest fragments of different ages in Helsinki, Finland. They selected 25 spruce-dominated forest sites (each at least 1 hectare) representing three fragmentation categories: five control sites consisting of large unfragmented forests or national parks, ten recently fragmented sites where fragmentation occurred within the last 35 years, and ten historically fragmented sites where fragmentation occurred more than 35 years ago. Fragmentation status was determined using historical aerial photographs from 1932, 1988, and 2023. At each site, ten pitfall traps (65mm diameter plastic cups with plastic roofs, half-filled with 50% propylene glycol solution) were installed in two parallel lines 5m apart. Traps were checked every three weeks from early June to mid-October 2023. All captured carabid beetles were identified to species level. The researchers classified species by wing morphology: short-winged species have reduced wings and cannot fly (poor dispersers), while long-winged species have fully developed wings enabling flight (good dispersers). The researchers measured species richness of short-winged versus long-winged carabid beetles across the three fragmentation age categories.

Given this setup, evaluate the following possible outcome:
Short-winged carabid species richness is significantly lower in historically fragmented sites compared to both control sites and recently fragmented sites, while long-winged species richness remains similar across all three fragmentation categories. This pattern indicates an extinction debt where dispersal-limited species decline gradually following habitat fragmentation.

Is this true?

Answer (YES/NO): NO